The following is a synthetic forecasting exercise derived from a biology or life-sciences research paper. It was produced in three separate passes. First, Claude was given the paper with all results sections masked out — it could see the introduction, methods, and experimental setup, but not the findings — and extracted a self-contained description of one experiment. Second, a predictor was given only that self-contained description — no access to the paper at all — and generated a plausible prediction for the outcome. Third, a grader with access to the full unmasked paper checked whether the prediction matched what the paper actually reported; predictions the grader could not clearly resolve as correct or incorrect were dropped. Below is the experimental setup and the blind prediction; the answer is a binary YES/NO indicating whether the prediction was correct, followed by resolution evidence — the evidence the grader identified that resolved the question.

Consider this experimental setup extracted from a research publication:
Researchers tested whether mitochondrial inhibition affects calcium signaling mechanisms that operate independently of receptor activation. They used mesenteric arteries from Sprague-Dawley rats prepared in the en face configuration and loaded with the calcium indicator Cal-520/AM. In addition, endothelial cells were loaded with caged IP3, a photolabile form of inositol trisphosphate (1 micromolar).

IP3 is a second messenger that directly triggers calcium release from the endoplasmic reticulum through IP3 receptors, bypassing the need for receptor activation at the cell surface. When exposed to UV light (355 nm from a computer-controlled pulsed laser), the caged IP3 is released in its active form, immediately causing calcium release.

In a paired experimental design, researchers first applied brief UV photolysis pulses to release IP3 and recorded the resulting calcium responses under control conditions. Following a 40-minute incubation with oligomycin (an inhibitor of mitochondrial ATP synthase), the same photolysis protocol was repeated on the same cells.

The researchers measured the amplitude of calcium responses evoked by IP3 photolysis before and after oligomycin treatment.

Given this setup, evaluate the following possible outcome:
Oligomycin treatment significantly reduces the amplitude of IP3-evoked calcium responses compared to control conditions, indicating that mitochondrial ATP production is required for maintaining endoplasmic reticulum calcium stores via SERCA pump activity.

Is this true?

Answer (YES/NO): NO